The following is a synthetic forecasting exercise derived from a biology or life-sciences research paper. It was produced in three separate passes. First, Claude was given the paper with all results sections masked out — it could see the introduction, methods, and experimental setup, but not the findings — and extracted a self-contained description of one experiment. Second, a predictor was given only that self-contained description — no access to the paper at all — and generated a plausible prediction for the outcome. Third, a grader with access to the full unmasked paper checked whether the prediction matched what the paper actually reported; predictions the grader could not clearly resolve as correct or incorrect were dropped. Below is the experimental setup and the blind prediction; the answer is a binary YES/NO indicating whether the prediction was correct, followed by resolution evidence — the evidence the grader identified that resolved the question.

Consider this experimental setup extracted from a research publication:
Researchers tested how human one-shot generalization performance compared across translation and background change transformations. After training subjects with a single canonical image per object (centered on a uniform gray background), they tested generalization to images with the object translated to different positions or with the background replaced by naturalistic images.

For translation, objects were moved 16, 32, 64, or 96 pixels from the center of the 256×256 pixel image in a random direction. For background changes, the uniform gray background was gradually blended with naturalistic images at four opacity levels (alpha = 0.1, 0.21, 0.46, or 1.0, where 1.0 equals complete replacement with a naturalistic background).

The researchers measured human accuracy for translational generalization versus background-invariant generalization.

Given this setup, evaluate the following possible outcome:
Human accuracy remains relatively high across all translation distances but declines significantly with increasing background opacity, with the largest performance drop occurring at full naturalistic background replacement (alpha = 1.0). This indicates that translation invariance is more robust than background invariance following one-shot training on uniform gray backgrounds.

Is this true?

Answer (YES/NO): NO